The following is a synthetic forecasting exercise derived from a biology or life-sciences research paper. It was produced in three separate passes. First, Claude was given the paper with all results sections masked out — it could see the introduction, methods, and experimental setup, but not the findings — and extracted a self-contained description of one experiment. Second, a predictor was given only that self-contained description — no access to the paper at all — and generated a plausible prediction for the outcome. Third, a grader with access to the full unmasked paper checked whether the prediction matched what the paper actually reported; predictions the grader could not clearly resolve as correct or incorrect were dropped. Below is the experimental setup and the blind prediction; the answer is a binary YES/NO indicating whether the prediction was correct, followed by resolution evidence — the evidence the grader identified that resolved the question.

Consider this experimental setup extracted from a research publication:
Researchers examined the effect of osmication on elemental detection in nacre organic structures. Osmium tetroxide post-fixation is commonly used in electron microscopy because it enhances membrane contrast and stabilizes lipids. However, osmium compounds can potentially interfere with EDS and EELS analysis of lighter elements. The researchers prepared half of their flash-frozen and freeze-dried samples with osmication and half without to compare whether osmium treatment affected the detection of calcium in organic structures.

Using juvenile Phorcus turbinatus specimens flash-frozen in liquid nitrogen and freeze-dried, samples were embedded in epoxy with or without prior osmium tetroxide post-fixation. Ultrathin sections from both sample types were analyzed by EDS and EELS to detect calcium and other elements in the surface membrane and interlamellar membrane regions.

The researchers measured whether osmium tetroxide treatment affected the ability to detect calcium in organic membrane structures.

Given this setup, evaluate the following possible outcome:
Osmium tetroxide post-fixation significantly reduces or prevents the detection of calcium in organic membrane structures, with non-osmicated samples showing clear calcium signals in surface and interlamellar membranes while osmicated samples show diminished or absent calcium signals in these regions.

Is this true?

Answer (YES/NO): NO